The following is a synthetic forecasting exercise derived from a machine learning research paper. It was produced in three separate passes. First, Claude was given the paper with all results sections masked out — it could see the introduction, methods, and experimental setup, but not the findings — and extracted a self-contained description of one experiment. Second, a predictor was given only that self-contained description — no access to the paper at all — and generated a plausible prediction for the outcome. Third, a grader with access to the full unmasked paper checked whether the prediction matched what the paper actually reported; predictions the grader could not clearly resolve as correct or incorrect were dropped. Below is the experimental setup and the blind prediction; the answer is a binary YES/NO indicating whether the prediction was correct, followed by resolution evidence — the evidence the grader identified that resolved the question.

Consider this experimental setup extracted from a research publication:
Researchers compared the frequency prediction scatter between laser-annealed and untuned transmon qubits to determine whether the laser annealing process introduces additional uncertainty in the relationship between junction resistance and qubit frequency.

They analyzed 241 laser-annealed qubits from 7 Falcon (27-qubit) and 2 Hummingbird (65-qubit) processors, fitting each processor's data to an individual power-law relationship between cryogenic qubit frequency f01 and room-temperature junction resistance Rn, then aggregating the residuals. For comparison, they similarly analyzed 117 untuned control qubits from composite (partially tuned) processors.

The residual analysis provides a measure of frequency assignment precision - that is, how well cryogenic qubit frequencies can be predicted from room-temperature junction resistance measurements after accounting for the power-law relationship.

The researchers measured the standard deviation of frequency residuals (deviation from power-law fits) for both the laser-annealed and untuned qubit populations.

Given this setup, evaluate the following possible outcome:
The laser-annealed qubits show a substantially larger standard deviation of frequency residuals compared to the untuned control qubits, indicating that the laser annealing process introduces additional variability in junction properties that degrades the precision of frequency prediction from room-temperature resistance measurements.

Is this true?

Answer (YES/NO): NO